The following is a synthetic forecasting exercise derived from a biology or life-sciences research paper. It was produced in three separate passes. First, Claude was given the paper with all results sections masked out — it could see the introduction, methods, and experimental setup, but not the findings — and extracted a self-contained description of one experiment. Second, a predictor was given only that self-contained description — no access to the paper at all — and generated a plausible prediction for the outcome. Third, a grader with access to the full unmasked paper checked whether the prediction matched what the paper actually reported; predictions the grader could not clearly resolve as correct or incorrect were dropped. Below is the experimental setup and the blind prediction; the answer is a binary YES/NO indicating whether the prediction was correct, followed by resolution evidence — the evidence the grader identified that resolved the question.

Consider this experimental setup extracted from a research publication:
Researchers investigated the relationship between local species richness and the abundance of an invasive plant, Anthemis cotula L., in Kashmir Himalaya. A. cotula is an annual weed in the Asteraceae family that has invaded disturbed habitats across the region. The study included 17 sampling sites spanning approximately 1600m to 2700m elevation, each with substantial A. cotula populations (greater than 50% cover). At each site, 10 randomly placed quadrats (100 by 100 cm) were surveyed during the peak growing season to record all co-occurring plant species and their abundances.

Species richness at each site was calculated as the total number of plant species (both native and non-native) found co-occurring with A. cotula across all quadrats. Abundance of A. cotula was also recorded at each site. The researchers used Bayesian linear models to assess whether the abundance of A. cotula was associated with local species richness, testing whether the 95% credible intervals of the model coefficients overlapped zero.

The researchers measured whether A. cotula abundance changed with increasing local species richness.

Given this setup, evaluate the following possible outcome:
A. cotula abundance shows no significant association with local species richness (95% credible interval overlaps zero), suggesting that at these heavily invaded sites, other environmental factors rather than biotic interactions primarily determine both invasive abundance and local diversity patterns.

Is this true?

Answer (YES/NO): NO